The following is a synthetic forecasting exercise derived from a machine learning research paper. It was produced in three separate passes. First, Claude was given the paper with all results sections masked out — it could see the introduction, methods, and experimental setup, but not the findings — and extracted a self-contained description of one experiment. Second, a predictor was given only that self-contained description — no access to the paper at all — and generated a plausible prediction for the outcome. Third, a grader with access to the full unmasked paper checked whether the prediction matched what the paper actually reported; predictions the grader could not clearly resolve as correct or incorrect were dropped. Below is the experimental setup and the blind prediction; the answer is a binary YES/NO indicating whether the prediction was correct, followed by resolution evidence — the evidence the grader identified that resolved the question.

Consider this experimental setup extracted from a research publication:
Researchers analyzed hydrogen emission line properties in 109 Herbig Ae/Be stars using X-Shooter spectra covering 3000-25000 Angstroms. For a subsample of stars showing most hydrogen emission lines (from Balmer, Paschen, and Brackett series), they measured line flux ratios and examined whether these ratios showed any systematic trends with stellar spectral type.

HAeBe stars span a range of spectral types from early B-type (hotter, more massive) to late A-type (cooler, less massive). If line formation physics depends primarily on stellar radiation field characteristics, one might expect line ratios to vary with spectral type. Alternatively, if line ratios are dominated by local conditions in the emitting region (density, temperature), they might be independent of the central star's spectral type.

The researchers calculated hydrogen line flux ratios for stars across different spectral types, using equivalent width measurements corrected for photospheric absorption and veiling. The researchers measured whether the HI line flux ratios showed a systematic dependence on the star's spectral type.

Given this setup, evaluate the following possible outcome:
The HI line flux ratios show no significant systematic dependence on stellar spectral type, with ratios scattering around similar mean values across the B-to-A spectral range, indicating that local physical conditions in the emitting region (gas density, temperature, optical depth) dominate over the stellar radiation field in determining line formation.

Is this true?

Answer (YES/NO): YES